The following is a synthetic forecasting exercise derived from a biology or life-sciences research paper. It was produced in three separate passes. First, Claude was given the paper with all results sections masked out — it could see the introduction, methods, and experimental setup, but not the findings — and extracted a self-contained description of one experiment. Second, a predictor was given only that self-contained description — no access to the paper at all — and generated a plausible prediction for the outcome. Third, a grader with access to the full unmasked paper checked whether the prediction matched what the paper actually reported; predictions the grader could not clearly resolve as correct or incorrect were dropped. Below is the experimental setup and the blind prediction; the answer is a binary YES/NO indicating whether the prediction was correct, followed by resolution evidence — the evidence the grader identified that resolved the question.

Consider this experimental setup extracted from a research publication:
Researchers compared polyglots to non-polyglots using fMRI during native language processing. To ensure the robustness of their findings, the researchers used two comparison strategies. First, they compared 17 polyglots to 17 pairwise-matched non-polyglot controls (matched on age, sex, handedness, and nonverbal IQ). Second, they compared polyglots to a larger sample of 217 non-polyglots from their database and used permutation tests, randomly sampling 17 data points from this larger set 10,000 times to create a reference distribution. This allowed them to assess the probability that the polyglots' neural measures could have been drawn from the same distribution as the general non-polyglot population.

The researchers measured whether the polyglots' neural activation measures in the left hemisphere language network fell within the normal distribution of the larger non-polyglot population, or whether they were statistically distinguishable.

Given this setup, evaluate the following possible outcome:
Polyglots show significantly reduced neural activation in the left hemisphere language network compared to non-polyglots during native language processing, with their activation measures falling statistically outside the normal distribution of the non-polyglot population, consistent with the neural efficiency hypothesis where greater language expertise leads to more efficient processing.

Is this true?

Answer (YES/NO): YES